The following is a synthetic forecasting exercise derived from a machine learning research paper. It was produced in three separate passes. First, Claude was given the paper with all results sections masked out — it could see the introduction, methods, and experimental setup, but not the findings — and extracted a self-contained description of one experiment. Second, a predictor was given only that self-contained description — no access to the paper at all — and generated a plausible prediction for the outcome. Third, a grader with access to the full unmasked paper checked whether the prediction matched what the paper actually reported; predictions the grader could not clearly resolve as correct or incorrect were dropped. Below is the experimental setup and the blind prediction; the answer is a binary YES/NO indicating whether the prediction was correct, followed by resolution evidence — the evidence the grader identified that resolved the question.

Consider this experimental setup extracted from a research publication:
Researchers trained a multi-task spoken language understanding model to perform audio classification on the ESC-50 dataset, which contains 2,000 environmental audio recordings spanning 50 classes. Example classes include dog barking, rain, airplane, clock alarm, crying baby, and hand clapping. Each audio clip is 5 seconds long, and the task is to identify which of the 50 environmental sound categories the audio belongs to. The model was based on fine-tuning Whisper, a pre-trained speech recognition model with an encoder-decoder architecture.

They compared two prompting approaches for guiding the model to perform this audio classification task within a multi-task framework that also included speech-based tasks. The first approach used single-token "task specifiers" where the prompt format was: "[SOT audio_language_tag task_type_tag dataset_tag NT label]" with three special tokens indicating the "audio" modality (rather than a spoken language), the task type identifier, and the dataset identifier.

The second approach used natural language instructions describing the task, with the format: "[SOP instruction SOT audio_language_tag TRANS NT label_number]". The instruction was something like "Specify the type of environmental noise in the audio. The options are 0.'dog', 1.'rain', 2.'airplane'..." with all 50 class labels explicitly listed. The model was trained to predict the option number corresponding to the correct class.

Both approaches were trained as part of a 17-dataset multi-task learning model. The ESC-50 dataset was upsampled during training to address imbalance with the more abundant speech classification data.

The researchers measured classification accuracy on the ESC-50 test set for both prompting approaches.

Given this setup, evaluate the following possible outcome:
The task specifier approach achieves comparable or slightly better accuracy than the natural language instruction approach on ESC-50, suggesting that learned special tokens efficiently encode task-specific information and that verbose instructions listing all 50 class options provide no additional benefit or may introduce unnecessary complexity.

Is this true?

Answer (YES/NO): NO